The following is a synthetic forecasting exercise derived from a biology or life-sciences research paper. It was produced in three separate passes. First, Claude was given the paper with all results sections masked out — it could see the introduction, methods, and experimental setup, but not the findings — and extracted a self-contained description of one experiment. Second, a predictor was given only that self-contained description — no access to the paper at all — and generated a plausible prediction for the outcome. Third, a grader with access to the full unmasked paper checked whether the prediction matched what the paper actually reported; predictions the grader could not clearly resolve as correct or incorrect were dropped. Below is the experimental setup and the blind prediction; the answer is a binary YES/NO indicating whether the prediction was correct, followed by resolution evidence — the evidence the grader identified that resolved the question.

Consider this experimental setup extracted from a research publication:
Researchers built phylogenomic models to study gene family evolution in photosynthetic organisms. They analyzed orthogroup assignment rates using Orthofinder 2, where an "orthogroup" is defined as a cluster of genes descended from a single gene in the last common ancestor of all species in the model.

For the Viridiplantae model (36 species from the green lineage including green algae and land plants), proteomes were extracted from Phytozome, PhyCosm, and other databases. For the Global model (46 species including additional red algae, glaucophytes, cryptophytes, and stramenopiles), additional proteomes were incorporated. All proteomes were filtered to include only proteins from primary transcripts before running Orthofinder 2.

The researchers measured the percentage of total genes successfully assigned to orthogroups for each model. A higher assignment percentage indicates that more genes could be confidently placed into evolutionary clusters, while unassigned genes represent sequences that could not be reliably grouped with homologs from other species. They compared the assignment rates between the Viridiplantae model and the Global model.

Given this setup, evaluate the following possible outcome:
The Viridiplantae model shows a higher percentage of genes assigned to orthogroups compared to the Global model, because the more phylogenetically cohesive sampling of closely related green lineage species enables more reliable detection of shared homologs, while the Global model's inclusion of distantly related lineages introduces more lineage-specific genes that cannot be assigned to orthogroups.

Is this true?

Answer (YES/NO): YES